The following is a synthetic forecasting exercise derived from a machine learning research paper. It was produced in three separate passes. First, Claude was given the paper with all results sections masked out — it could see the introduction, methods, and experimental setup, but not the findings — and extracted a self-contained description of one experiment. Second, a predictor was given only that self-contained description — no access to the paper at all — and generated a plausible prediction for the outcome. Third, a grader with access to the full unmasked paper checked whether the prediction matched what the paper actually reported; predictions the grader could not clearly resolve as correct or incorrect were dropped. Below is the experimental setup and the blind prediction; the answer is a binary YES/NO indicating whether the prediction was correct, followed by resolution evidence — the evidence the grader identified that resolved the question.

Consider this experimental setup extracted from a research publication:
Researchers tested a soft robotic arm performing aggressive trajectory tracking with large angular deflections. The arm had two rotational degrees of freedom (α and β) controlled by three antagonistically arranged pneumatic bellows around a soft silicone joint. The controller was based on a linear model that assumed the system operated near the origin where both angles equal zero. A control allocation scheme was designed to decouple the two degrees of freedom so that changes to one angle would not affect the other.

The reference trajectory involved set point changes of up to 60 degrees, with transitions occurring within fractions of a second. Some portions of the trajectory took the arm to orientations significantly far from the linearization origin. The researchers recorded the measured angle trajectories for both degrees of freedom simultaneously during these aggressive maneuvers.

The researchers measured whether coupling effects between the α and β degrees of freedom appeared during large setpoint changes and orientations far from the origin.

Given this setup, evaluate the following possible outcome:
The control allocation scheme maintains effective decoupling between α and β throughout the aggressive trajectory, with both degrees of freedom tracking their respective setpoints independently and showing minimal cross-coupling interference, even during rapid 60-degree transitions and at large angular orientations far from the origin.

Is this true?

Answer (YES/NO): NO